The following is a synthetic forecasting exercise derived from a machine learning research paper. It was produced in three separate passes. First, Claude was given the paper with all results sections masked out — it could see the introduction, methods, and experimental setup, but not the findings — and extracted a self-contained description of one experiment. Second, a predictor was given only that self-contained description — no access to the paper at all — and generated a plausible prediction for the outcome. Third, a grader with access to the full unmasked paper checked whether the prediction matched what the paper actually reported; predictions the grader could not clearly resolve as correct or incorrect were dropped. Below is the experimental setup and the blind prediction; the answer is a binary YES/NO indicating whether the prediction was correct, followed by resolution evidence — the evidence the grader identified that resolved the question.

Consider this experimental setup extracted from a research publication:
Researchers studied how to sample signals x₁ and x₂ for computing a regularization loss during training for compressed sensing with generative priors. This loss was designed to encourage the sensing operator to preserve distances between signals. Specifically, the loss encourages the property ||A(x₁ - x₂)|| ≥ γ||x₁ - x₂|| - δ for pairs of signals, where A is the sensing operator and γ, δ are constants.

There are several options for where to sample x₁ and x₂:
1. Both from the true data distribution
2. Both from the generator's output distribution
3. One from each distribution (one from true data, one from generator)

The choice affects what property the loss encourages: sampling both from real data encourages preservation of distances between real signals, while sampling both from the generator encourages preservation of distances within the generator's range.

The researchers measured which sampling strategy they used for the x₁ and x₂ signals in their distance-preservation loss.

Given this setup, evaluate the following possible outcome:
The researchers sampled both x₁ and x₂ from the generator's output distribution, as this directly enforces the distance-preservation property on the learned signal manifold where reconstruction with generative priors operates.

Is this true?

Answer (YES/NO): NO